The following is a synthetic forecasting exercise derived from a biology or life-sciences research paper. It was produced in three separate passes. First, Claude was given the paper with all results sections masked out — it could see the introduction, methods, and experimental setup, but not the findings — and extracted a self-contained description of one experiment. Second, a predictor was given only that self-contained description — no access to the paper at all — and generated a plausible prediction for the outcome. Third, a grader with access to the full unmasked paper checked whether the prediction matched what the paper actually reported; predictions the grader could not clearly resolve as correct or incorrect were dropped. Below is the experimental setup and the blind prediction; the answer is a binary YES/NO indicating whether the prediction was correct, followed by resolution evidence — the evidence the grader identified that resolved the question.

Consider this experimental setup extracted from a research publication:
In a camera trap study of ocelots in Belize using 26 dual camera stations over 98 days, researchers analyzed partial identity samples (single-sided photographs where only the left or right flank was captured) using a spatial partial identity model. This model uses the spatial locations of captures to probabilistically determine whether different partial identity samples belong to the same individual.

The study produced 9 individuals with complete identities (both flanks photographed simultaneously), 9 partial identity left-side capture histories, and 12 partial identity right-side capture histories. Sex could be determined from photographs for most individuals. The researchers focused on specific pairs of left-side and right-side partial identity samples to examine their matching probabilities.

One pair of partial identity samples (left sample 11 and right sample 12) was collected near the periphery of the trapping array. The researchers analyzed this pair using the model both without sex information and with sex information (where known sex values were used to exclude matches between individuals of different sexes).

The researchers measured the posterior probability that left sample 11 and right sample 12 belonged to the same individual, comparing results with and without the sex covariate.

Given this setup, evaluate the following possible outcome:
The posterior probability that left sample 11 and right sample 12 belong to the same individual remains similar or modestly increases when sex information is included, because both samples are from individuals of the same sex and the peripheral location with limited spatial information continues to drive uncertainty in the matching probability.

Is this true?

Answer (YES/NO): NO